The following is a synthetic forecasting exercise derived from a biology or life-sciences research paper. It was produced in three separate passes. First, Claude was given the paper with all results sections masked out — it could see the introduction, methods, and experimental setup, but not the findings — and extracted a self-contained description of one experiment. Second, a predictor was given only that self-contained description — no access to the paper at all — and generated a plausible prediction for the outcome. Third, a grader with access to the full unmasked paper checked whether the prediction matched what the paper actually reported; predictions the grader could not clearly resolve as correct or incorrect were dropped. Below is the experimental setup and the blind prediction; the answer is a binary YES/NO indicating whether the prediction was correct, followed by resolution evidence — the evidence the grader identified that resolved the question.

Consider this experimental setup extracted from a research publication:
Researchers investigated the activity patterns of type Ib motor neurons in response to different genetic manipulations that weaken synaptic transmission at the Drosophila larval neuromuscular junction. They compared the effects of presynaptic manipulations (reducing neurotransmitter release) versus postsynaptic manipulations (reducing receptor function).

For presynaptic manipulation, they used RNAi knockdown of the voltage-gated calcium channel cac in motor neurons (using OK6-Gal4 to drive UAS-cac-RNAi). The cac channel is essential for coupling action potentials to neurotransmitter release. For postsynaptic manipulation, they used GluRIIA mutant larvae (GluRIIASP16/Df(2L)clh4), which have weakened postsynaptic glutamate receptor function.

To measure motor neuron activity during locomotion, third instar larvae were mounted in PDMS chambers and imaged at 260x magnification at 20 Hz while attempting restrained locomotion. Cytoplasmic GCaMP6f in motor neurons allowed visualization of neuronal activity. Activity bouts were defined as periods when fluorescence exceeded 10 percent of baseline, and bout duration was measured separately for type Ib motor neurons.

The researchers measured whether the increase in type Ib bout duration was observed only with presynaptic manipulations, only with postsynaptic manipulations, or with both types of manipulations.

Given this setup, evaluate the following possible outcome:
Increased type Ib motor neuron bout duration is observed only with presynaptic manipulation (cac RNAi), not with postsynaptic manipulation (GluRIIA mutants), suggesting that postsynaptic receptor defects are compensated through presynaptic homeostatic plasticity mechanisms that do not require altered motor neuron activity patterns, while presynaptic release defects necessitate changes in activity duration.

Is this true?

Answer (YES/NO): NO